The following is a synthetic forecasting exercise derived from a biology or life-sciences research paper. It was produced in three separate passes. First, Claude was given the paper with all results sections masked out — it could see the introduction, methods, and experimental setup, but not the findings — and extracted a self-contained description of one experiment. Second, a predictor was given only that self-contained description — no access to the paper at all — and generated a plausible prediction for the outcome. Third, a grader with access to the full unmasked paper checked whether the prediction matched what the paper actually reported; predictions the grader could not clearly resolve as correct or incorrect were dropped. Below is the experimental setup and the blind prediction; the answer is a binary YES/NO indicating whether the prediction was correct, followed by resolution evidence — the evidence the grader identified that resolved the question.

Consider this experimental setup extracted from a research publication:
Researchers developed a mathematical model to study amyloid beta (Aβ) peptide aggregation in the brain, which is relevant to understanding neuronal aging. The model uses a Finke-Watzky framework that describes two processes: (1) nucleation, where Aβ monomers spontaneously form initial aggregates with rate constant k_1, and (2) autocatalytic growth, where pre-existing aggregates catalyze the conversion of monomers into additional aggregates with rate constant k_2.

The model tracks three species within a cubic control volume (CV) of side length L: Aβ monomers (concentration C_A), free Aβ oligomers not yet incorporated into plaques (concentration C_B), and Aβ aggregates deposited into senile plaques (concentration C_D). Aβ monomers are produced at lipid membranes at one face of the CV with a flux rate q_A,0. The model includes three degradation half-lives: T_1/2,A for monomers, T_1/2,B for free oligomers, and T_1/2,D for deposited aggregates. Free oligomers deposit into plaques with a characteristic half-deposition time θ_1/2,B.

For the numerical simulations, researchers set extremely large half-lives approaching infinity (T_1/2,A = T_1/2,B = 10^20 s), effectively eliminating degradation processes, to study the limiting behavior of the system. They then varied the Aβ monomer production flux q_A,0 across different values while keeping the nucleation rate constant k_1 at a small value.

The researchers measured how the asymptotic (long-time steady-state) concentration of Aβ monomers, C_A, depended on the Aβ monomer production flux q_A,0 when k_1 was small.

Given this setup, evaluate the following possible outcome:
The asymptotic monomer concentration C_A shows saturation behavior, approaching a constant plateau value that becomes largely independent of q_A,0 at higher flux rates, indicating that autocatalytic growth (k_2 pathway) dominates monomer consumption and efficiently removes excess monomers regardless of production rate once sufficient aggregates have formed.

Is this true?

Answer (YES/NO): NO